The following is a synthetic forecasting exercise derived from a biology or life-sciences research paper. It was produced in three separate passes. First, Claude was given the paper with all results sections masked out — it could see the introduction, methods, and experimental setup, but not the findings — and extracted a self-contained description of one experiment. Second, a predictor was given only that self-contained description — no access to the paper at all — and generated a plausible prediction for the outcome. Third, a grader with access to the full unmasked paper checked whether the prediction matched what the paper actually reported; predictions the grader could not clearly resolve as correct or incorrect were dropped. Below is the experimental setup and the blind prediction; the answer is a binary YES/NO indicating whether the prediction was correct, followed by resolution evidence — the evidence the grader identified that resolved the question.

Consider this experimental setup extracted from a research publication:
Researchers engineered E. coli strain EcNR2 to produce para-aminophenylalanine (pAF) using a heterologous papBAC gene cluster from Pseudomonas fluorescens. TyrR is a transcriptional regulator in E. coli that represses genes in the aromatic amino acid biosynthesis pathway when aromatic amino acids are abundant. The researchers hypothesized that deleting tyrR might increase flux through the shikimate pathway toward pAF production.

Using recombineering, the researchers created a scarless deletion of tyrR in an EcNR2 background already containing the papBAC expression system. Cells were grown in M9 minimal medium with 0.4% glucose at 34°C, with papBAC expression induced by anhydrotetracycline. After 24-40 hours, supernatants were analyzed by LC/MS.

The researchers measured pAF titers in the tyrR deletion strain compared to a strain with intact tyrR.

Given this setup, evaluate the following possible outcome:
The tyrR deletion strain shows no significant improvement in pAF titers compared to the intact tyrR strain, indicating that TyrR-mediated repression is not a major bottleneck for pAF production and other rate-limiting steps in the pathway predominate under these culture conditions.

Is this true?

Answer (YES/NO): YES